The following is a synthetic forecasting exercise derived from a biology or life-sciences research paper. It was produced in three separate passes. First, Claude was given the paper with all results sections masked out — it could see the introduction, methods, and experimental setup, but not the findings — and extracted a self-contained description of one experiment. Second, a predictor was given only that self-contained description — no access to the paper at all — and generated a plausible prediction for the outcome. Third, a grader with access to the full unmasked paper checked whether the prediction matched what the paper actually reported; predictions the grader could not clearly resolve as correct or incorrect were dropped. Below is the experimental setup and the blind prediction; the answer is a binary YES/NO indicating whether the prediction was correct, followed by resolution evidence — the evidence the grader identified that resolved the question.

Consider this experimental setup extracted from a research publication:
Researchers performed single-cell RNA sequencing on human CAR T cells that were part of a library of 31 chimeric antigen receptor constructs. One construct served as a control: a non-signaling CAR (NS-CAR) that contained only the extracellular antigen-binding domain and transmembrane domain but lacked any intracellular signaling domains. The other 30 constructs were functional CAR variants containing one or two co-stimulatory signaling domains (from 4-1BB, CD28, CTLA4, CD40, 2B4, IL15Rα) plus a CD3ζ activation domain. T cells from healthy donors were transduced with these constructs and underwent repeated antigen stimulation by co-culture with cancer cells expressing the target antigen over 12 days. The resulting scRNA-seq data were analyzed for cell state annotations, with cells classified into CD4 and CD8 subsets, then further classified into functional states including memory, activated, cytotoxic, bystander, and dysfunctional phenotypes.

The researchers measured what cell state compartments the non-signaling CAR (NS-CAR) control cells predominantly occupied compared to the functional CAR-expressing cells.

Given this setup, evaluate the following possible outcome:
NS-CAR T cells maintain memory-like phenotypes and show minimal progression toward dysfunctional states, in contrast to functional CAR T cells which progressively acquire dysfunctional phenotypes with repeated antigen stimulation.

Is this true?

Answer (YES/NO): NO